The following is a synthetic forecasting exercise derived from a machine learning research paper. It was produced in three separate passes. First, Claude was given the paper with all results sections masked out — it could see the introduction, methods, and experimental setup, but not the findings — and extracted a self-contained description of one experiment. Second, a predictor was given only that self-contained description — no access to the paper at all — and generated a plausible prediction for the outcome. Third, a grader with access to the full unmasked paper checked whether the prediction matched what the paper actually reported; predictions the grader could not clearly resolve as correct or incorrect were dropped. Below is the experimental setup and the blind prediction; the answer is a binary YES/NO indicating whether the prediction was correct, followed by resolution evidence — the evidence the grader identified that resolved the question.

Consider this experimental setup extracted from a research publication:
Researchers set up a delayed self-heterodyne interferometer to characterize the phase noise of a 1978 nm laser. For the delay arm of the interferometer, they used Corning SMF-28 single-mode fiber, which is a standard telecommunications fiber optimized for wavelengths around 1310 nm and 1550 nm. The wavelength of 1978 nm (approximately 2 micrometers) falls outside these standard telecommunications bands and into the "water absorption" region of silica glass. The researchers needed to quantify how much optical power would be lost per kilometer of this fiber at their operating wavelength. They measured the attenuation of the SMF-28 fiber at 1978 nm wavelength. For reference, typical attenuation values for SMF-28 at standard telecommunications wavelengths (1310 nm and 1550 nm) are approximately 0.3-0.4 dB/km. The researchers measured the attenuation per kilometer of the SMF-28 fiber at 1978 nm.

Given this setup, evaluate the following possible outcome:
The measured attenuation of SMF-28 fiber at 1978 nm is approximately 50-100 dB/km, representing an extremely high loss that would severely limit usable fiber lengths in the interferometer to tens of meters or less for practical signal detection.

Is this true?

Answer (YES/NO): NO